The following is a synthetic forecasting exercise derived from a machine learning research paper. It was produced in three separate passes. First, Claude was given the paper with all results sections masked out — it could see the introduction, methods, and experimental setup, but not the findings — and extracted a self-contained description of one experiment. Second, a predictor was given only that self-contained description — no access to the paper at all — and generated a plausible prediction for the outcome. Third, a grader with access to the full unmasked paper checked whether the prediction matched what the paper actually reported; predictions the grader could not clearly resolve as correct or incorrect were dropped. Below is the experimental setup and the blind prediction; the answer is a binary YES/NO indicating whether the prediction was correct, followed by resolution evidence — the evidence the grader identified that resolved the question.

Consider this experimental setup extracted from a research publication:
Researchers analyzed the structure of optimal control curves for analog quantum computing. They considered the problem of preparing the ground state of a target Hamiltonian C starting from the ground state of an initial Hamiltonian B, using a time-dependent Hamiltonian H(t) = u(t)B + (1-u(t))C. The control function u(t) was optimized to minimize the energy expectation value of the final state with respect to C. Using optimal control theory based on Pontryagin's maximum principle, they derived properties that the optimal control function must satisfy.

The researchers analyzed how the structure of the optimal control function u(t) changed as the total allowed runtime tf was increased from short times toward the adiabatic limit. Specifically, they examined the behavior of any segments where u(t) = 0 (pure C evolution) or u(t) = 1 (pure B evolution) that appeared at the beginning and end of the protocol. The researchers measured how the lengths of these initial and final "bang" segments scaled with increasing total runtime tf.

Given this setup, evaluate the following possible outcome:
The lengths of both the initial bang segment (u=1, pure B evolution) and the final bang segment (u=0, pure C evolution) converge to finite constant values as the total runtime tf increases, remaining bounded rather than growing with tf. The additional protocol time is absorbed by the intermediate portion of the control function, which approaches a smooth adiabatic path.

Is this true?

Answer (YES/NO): NO